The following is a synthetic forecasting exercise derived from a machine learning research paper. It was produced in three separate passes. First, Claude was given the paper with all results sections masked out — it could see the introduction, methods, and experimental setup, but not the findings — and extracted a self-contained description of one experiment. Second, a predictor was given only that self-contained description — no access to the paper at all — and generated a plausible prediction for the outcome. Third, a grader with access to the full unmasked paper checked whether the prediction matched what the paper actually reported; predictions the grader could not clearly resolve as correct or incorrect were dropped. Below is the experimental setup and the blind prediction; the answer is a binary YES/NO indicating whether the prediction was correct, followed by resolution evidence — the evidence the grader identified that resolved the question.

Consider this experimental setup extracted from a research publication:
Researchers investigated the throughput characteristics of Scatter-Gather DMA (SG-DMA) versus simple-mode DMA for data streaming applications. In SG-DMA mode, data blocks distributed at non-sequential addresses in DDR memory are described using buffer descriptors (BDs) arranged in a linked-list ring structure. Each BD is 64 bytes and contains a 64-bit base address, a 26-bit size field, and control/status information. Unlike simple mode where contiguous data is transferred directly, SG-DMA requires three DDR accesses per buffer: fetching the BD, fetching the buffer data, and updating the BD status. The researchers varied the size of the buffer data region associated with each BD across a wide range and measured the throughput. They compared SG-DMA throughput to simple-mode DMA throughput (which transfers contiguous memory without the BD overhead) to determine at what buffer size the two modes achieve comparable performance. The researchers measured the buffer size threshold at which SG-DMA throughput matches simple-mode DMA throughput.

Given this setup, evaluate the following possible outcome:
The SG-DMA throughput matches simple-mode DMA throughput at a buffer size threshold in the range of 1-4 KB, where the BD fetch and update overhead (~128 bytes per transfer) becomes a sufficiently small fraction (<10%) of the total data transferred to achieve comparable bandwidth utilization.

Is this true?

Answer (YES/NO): NO